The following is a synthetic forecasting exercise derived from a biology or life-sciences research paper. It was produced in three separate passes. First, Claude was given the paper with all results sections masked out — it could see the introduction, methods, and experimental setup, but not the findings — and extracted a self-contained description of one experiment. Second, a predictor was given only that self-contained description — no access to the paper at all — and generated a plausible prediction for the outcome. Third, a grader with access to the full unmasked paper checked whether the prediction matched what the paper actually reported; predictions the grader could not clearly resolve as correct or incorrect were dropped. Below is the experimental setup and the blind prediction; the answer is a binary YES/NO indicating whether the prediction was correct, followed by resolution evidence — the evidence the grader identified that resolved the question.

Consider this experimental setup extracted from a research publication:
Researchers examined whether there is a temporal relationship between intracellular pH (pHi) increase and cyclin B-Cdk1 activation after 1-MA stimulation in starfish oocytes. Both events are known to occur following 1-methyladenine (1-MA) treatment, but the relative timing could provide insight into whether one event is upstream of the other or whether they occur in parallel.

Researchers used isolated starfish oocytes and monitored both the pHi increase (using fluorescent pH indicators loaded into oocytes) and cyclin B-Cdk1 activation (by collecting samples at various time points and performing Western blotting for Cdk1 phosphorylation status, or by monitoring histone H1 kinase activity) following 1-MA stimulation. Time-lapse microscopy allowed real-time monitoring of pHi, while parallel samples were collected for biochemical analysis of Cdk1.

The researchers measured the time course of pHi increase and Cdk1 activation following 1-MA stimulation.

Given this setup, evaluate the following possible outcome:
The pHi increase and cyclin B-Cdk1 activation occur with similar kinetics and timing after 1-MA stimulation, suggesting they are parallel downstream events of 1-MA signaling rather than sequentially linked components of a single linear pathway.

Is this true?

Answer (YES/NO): NO